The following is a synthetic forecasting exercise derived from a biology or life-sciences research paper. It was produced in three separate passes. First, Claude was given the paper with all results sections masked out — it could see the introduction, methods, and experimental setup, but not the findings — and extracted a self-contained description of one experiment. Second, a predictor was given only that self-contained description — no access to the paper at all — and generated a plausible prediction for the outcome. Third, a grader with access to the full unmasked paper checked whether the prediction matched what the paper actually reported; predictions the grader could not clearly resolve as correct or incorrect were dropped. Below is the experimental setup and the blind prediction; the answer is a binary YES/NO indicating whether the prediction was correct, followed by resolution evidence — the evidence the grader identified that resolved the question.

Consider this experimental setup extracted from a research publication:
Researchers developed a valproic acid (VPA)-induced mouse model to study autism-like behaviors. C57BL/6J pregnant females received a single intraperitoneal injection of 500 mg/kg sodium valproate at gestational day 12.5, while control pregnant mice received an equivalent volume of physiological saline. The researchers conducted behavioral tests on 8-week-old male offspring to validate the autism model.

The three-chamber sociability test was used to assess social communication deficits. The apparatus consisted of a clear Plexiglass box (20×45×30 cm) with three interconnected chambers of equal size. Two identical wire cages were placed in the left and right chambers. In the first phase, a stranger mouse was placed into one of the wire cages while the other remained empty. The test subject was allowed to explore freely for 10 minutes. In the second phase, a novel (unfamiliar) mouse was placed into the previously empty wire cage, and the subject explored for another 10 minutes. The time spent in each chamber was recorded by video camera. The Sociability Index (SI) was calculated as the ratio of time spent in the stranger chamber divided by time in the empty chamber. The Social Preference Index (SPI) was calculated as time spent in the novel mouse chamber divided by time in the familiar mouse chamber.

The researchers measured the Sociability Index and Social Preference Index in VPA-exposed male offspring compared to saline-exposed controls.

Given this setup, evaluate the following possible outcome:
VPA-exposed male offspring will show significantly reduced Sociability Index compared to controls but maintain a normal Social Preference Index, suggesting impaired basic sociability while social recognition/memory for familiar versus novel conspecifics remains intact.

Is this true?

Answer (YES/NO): NO